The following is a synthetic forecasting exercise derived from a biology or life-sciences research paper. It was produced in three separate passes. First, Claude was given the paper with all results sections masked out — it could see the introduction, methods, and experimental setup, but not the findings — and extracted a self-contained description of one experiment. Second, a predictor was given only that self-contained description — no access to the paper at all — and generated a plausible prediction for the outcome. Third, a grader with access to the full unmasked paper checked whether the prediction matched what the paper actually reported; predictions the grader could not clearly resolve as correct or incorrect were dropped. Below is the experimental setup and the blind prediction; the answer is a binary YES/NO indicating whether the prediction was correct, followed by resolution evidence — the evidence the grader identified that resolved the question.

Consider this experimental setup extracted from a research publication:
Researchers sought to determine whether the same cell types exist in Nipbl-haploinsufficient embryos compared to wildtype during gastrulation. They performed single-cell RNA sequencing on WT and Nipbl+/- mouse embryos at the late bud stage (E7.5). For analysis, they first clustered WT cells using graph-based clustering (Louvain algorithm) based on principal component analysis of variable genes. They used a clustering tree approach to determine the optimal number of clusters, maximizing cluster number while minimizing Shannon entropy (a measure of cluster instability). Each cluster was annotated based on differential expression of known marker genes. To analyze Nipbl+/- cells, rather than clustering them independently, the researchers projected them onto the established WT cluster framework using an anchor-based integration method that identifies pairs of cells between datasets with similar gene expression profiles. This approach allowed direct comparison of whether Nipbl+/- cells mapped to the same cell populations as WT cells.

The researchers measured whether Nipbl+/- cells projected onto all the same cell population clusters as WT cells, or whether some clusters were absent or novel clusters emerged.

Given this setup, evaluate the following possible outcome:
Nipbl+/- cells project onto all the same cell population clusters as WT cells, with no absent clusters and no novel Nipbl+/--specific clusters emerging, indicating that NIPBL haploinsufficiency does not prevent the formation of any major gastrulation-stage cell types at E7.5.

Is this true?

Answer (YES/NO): YES